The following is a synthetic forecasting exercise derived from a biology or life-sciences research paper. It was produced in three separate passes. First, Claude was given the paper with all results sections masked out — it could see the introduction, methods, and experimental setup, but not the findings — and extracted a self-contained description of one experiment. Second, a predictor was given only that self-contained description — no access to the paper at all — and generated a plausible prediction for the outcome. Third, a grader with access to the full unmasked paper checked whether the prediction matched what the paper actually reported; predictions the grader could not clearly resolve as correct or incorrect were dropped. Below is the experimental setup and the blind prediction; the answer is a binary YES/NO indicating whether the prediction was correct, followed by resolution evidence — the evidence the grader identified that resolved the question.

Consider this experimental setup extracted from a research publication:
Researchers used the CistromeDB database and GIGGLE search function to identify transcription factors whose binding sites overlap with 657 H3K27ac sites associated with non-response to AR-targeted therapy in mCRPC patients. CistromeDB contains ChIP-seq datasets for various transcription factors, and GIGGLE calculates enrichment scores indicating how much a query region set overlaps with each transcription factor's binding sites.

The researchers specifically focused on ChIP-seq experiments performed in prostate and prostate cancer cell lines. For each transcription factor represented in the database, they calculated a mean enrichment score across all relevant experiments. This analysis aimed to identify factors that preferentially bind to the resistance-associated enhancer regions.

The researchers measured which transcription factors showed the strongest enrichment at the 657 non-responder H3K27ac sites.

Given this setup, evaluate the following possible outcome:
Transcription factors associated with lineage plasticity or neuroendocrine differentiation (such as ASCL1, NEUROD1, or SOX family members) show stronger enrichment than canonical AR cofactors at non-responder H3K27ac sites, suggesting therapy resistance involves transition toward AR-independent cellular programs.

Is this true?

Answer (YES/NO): NO